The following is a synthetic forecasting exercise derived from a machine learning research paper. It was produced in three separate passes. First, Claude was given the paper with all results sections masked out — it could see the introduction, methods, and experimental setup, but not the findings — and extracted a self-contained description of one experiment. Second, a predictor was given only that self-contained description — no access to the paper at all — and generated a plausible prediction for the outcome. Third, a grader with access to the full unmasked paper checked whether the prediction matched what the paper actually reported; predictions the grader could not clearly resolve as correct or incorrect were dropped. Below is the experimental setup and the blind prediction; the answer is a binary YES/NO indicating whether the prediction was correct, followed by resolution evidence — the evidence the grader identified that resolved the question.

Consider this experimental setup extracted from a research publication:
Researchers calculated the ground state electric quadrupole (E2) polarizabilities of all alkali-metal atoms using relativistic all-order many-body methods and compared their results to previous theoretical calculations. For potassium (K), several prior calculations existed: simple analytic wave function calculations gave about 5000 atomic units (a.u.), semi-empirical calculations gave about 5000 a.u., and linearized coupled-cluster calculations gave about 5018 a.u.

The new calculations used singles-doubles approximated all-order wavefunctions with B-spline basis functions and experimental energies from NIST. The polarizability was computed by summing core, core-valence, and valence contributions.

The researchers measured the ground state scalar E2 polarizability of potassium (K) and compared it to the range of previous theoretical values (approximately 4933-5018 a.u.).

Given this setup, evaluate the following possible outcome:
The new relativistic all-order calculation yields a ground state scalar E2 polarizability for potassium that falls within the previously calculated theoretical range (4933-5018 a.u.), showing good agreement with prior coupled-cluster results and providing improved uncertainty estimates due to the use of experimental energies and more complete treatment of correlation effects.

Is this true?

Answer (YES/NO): YES